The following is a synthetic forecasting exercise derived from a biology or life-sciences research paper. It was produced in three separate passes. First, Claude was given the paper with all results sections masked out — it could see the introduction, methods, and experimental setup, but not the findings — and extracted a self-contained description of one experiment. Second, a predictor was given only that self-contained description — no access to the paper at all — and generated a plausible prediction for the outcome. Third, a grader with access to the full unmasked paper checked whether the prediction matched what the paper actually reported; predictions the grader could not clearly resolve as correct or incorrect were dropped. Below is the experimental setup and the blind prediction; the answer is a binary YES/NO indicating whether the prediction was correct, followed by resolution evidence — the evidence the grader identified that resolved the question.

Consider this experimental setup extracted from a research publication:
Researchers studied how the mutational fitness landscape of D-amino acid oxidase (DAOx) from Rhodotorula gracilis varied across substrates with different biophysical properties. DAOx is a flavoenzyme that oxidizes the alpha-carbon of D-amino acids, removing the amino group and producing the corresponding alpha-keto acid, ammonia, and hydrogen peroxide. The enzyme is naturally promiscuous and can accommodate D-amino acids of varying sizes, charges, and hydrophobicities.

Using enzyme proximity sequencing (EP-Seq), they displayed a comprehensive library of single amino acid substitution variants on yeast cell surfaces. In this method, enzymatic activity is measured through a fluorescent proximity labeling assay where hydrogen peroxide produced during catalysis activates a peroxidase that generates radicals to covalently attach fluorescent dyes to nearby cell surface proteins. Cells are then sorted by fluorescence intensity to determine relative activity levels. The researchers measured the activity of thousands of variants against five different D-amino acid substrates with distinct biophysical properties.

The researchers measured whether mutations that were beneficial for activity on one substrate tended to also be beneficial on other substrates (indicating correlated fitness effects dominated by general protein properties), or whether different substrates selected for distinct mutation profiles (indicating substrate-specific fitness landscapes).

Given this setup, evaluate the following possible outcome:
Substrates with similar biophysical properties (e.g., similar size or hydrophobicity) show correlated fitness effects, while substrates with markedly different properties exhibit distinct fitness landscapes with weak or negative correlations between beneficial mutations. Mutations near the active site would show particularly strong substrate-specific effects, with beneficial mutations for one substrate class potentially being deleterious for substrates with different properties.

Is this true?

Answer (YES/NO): NO